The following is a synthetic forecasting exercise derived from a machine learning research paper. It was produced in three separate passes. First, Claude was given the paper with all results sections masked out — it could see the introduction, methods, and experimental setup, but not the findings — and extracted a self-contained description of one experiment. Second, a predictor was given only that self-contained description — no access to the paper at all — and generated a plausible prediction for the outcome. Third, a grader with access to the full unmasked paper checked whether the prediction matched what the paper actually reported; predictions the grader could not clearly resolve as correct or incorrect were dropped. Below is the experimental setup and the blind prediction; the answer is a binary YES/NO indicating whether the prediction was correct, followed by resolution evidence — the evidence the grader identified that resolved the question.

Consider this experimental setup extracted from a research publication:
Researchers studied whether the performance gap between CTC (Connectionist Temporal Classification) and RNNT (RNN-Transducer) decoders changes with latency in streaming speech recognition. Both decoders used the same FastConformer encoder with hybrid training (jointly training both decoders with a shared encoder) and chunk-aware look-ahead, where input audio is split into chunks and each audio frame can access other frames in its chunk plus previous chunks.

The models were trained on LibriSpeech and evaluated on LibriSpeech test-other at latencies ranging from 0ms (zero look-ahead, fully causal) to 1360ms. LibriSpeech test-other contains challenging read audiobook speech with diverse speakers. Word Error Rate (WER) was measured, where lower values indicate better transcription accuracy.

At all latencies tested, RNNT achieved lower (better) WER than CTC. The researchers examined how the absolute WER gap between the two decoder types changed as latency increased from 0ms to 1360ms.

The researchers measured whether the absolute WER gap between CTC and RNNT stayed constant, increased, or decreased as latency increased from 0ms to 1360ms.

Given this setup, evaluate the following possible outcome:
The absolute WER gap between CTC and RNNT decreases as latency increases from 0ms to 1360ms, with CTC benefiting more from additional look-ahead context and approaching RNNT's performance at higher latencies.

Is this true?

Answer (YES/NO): YES